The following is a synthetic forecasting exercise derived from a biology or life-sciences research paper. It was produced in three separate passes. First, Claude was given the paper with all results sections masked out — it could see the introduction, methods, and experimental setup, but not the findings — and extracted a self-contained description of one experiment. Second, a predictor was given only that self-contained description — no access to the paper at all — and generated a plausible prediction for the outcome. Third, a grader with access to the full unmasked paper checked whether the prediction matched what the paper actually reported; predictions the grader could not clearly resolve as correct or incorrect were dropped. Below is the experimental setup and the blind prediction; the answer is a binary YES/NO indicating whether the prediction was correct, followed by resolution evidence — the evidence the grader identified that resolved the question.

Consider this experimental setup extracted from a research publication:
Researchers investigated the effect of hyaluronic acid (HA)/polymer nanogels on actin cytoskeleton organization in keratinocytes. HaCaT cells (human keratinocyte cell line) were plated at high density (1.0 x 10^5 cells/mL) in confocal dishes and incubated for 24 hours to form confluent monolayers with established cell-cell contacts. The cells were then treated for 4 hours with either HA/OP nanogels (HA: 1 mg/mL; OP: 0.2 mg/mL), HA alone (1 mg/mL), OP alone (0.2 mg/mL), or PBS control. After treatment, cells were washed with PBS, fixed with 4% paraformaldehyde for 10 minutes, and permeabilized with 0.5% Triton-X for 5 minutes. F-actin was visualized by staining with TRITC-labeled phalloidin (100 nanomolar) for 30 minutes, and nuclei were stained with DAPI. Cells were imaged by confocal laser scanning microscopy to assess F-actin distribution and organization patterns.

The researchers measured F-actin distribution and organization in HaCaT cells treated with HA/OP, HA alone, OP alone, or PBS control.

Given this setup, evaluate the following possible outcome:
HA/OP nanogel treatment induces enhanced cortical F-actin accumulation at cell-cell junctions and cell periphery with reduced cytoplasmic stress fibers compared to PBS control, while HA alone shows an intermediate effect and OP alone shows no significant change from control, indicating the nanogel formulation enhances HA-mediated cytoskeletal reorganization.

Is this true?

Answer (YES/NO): NO